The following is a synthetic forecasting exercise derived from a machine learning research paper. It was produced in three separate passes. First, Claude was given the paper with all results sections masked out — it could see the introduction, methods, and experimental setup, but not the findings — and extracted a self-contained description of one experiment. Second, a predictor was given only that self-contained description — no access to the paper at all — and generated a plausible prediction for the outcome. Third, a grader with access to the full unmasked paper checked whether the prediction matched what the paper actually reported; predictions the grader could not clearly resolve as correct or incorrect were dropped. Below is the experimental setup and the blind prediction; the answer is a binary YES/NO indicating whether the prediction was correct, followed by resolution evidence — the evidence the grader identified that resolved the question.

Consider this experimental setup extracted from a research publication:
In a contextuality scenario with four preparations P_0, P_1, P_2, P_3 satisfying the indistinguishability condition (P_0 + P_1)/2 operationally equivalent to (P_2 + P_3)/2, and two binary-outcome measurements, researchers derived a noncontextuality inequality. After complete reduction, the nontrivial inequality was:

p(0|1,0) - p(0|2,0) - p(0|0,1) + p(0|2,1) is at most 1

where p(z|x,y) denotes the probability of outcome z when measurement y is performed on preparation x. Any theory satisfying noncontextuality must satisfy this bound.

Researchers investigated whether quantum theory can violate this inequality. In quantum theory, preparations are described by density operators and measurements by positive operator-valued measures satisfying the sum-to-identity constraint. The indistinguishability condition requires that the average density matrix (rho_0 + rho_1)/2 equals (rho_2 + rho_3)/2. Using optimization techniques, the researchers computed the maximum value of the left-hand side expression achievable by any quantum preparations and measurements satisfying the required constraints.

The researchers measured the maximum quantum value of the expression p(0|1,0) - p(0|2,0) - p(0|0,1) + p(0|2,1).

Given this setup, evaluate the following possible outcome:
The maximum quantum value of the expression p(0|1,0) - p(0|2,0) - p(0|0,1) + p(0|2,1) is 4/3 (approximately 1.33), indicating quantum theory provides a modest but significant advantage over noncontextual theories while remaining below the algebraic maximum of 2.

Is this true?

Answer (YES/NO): NO